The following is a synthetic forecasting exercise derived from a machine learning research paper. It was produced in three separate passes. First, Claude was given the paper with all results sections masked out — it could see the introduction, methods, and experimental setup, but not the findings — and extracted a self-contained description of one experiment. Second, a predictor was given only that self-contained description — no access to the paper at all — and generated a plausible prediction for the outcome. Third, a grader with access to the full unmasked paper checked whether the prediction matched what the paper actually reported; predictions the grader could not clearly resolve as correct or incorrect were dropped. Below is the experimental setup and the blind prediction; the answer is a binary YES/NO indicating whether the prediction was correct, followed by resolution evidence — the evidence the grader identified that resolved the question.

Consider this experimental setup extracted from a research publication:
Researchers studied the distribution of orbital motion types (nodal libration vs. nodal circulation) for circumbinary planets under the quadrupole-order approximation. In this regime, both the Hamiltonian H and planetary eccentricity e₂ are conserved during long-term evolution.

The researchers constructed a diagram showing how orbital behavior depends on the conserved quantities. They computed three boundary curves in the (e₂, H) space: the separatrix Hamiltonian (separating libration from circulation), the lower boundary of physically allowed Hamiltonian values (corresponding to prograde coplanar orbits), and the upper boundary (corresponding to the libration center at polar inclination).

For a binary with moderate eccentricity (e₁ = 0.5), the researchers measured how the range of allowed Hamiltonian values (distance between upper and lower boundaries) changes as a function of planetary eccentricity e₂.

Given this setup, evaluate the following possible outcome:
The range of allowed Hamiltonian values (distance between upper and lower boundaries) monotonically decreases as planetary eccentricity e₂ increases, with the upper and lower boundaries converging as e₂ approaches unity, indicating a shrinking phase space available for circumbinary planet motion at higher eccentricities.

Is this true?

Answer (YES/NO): YES